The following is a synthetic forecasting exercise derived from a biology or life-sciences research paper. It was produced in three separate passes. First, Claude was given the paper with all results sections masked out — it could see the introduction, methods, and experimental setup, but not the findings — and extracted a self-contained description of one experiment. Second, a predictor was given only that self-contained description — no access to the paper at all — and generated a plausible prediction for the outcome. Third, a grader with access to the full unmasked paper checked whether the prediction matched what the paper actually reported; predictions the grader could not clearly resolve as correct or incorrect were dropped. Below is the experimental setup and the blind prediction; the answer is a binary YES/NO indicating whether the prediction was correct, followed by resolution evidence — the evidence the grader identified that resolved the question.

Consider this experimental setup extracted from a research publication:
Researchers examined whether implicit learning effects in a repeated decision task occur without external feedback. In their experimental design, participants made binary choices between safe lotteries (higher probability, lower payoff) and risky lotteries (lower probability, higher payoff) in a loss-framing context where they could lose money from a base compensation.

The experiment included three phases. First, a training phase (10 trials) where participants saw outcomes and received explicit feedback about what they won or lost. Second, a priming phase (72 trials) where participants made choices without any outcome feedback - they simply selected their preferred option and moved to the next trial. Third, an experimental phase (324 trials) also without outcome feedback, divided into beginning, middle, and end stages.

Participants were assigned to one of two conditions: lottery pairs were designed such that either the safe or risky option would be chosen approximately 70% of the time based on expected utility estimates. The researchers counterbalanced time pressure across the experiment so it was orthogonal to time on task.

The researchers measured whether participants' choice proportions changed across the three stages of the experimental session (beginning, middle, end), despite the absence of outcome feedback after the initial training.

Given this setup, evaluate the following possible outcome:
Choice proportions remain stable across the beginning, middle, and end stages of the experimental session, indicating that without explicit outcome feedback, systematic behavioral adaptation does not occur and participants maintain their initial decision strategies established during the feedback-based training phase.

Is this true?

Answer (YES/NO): NO